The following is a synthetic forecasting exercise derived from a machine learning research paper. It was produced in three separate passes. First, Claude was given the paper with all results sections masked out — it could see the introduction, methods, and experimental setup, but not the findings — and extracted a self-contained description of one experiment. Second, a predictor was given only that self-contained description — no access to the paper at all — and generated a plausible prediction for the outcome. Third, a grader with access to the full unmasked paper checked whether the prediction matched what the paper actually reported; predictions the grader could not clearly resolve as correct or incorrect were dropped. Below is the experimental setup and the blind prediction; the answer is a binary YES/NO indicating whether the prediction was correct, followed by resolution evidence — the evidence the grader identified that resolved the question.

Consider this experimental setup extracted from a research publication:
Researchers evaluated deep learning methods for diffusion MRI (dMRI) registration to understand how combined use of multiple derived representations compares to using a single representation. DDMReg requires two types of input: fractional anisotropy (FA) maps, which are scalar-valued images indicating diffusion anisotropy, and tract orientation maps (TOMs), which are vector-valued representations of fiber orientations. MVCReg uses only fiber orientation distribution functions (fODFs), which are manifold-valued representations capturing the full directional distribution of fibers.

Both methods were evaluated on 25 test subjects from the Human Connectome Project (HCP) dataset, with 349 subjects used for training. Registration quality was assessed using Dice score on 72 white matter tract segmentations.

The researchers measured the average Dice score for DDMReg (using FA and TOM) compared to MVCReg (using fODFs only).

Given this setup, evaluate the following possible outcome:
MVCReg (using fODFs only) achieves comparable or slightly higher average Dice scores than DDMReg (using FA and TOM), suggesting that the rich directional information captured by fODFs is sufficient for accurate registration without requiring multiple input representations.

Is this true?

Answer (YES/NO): NO